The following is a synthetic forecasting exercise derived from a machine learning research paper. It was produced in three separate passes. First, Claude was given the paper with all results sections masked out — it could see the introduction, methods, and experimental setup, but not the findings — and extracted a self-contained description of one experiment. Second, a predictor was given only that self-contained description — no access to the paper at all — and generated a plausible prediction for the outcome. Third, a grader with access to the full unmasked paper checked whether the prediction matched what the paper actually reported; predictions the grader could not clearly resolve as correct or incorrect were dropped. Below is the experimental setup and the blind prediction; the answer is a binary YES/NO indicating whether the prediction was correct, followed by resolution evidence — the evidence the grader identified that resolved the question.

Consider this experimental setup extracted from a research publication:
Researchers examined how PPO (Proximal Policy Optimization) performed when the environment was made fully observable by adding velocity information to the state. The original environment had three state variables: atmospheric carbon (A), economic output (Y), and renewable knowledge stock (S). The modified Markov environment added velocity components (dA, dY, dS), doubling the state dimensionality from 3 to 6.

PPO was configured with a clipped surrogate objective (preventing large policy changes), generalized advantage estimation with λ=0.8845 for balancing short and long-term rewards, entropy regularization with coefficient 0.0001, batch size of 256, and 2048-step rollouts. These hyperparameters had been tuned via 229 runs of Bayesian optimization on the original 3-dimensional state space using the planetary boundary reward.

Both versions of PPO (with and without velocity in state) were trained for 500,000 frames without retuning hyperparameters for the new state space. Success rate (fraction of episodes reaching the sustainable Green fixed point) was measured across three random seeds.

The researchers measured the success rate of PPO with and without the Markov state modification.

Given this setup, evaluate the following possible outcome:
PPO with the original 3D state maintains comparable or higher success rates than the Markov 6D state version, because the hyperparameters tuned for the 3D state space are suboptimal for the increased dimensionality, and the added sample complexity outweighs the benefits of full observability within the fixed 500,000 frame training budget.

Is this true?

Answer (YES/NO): YES